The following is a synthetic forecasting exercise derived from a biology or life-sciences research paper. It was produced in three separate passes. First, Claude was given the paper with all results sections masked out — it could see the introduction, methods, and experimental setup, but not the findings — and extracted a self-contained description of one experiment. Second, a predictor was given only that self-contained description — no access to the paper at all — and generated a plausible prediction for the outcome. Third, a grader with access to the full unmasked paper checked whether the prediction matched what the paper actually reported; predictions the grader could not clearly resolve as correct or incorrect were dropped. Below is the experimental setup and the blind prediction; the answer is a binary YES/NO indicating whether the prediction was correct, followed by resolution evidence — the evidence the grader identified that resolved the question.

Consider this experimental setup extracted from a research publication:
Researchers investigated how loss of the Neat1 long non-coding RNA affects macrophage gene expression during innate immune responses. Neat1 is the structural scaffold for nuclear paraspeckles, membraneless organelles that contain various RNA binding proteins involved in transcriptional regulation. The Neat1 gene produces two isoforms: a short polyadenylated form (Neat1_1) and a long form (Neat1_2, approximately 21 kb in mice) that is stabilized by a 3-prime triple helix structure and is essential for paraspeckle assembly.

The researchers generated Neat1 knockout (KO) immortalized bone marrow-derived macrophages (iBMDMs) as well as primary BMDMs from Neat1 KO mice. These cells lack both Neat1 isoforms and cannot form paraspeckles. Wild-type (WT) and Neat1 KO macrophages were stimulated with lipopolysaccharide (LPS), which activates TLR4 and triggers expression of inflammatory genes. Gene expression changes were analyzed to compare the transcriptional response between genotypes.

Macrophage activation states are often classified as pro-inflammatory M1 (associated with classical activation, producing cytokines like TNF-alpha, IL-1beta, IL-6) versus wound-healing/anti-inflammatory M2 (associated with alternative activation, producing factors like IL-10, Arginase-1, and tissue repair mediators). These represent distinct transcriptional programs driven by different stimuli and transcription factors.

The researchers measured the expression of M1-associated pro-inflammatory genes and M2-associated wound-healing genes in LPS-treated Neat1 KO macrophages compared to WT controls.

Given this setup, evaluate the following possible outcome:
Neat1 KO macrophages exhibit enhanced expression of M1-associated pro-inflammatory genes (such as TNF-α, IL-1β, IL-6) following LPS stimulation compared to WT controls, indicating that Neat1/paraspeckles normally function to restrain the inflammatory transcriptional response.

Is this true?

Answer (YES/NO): NO